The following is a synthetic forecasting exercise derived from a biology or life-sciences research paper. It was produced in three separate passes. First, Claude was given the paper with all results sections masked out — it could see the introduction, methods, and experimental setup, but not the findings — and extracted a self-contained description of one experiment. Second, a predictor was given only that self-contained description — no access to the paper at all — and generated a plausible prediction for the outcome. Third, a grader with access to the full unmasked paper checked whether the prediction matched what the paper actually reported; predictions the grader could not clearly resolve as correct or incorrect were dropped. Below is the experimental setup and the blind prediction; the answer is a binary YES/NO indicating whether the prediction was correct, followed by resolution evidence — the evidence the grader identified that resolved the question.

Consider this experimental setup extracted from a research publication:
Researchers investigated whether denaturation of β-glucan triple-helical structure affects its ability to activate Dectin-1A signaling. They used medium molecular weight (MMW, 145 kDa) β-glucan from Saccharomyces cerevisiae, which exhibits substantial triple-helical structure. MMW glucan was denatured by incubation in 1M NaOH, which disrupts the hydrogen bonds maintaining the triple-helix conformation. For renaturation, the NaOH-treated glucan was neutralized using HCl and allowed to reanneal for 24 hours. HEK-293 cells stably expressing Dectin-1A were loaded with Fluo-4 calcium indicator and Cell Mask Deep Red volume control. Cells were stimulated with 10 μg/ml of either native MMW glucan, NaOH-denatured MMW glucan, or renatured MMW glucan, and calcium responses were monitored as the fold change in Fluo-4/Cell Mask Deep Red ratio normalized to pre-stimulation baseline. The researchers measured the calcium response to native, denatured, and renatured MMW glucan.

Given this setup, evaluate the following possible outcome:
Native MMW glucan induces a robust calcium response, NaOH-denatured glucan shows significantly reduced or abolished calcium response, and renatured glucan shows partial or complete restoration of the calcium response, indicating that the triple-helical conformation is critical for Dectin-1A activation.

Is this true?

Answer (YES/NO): YES